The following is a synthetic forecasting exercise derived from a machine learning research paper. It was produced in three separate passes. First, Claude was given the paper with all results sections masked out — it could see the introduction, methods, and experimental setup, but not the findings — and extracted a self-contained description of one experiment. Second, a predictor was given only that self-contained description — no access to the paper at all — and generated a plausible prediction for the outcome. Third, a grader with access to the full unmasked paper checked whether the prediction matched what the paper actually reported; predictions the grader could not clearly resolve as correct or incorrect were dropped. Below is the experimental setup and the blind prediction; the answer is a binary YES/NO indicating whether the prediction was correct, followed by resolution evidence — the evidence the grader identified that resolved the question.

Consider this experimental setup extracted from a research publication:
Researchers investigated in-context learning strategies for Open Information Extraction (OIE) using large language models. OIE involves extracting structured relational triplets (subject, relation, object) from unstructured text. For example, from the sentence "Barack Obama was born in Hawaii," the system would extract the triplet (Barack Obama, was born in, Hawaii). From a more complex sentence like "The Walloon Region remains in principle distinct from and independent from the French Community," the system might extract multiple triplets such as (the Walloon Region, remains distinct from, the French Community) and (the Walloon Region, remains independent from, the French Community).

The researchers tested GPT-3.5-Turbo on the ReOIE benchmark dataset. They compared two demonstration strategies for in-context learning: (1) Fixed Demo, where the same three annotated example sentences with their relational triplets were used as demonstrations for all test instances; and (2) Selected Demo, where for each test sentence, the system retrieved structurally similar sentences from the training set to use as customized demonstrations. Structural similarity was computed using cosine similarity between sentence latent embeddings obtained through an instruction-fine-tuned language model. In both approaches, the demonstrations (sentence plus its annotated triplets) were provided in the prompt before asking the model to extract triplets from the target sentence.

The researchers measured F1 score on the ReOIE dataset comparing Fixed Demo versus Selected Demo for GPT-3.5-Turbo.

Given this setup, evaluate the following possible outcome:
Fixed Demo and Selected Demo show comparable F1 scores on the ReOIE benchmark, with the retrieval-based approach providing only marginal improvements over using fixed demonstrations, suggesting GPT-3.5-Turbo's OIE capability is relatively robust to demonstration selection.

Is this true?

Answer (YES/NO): NO